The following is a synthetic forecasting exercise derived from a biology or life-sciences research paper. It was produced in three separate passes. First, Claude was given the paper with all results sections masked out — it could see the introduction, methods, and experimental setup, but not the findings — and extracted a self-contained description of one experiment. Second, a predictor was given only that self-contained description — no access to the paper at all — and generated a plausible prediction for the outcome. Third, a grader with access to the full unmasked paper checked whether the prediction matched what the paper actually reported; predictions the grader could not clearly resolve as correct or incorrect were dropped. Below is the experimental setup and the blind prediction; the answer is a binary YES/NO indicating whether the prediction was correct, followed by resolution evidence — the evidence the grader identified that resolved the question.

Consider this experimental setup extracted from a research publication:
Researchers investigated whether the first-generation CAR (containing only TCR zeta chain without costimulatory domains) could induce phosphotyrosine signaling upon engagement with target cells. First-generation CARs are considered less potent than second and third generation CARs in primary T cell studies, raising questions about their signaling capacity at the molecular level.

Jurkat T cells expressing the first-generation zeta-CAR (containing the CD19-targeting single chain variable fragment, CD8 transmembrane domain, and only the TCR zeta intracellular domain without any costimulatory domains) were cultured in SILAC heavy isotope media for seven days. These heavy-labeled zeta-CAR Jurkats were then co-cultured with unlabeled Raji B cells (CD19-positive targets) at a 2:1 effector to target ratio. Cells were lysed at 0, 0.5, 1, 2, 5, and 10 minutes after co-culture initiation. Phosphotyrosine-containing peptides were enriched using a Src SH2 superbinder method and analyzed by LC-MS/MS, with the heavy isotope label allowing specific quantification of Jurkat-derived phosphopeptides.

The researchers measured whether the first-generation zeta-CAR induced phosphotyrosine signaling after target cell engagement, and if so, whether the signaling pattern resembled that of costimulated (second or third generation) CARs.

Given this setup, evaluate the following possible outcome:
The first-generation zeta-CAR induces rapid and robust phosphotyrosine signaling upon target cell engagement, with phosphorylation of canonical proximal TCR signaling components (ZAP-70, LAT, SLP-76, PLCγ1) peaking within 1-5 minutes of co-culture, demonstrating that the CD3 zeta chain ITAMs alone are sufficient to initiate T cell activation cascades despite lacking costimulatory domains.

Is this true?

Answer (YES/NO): YES